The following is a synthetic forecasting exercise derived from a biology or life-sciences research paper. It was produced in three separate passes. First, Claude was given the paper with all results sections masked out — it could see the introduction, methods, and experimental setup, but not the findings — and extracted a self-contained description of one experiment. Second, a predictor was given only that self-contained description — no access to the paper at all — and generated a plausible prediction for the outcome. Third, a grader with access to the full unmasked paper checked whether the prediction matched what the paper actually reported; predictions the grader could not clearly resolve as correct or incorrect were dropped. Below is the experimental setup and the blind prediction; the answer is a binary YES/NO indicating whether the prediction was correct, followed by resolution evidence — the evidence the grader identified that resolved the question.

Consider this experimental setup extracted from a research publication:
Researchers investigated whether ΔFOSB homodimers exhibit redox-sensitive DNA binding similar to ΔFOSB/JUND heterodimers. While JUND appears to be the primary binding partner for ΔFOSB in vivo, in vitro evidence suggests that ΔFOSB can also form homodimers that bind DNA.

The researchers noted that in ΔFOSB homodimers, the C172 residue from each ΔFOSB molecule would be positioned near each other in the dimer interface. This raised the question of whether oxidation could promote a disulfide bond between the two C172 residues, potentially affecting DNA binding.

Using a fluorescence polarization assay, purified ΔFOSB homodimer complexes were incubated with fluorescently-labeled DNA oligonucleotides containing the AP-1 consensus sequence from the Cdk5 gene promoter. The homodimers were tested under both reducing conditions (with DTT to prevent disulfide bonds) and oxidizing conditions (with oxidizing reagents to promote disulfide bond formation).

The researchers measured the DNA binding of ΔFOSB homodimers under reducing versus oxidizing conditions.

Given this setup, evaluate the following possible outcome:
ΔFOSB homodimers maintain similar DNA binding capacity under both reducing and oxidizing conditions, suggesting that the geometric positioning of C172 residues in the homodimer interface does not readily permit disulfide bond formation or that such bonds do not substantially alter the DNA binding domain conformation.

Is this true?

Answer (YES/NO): NO